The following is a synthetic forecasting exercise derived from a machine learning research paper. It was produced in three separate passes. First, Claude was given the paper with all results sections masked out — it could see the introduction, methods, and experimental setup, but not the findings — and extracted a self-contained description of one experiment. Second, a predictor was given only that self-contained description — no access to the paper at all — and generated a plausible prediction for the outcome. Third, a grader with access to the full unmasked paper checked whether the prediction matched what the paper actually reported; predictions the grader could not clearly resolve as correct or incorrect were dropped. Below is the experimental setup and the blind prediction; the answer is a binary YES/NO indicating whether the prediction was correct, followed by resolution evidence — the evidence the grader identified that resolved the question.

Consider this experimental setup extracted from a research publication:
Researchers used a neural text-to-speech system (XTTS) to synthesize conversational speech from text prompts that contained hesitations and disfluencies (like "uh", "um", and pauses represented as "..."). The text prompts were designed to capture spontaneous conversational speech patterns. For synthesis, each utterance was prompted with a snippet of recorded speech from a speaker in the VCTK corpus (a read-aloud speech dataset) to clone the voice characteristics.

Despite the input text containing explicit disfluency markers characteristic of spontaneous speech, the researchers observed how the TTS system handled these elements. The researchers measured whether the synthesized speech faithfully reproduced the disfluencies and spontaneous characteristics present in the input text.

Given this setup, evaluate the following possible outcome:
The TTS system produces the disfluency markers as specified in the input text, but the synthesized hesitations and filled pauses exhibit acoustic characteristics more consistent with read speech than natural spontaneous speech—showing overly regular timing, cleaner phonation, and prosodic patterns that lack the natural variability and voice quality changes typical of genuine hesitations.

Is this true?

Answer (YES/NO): NO